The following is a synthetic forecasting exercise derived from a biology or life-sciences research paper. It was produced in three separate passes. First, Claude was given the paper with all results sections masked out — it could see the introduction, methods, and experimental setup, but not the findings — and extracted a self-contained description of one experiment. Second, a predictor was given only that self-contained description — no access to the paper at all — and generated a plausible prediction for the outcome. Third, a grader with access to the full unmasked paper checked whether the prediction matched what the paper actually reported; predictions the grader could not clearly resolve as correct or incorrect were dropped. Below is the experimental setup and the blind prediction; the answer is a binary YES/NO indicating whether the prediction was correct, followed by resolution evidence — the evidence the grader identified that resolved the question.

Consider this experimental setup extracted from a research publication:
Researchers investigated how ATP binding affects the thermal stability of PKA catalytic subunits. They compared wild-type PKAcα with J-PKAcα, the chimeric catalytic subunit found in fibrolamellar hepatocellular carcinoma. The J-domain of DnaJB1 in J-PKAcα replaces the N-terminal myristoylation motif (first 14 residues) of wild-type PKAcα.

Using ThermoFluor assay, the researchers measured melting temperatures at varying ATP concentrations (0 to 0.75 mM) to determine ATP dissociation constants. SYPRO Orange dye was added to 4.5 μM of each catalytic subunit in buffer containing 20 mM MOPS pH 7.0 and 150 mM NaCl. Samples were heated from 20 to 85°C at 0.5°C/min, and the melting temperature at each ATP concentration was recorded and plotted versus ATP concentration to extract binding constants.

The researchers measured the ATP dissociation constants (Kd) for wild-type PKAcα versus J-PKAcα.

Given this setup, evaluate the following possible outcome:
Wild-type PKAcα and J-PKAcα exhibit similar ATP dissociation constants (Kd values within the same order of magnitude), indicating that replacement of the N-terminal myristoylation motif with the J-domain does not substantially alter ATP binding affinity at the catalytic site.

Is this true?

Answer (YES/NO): YES